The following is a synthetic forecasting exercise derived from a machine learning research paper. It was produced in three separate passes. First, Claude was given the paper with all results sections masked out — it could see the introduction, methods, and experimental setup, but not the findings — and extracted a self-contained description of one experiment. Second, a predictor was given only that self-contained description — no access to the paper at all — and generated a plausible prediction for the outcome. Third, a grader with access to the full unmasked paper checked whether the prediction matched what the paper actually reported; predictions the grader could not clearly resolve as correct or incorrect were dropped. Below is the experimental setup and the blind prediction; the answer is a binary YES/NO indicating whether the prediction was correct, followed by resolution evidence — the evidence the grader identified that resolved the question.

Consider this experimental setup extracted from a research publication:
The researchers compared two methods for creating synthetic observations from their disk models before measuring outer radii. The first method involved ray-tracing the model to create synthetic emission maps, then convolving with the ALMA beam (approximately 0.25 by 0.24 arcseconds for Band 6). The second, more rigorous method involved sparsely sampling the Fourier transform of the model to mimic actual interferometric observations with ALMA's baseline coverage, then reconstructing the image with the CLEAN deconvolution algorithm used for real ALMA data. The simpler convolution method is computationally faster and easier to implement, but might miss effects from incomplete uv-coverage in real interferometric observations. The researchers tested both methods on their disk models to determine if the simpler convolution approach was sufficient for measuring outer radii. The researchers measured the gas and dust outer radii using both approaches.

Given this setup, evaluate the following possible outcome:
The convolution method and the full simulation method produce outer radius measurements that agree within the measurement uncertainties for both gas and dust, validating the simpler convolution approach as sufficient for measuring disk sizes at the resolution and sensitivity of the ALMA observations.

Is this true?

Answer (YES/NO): YES